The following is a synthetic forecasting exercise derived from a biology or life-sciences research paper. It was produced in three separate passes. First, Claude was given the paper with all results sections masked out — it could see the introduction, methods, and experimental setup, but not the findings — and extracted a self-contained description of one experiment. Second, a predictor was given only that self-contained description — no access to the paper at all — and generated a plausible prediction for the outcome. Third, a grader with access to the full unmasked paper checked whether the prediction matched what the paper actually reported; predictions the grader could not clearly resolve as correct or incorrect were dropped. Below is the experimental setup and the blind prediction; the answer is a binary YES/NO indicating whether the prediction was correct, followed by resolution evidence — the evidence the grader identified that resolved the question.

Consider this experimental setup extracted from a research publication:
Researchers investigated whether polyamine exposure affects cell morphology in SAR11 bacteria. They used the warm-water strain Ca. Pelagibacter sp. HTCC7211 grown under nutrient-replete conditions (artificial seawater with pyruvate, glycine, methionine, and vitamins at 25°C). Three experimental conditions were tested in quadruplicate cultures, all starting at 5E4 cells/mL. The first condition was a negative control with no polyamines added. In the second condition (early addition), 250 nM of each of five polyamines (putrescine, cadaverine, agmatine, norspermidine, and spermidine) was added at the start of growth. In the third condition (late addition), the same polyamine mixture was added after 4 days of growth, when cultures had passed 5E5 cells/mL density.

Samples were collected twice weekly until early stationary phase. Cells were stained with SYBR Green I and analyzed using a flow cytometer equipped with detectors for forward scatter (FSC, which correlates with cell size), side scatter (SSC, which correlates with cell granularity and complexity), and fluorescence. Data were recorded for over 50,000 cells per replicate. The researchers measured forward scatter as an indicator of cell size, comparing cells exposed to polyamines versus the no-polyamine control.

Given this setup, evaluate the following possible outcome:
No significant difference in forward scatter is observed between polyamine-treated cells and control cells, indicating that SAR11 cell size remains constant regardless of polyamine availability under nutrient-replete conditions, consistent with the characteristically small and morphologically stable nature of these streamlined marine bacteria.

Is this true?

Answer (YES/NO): NO